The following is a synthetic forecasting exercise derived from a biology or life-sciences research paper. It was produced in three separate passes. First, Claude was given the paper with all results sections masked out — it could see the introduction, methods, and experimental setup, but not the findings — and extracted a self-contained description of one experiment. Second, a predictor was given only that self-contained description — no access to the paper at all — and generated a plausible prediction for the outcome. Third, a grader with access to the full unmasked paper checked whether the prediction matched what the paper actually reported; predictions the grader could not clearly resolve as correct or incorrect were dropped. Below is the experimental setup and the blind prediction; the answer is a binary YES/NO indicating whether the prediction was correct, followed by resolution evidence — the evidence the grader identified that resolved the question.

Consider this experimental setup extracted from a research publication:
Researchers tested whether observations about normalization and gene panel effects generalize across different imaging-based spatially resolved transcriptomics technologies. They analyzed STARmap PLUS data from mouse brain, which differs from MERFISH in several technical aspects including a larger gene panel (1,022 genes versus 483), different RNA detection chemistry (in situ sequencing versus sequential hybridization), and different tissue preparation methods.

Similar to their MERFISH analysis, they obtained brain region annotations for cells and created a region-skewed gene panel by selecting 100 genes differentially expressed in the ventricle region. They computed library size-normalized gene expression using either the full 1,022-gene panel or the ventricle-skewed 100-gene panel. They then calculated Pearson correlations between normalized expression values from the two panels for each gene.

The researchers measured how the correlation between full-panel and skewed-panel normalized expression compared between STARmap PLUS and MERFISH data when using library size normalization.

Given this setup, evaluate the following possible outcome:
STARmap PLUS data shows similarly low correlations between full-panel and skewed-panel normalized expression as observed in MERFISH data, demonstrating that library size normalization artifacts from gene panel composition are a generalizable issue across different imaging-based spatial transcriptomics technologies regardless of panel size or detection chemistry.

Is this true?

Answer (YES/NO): YES